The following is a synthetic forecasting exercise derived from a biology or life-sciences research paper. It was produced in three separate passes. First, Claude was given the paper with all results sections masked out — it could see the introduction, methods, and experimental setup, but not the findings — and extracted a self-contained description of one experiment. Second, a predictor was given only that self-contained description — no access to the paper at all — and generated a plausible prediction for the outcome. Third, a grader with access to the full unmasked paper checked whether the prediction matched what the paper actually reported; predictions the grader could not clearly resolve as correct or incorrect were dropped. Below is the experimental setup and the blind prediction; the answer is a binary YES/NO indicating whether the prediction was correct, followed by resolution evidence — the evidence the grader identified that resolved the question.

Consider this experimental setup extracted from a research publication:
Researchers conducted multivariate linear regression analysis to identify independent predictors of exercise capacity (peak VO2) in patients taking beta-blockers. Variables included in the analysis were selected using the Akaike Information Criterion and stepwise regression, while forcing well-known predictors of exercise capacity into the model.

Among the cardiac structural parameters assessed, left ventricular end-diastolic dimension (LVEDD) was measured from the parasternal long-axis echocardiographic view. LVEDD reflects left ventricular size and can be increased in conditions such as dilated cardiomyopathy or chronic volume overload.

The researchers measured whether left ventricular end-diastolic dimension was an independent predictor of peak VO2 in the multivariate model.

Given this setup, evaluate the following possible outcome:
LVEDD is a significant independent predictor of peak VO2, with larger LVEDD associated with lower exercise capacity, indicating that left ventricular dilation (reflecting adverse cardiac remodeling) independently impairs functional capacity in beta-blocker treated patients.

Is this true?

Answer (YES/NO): NO